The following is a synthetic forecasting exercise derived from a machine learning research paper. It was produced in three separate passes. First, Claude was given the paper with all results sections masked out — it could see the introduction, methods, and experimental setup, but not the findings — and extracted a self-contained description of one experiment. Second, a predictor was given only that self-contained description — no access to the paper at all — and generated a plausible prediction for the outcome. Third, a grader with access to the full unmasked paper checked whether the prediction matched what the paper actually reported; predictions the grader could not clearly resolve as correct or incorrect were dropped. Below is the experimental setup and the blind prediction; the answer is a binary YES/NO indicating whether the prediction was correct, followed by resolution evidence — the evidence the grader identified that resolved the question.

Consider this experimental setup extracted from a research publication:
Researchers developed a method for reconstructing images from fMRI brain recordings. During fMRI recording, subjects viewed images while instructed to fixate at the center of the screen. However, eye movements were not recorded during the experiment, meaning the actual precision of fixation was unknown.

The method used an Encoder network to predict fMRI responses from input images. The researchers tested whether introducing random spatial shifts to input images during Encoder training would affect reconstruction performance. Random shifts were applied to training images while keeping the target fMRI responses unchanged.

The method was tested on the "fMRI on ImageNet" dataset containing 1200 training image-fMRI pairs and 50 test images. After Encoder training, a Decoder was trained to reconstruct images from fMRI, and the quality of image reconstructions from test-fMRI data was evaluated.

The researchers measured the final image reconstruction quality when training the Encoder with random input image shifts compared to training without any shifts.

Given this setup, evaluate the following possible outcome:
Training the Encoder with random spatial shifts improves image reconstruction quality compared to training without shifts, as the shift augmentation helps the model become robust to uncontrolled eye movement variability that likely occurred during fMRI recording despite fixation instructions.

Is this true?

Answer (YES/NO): YES